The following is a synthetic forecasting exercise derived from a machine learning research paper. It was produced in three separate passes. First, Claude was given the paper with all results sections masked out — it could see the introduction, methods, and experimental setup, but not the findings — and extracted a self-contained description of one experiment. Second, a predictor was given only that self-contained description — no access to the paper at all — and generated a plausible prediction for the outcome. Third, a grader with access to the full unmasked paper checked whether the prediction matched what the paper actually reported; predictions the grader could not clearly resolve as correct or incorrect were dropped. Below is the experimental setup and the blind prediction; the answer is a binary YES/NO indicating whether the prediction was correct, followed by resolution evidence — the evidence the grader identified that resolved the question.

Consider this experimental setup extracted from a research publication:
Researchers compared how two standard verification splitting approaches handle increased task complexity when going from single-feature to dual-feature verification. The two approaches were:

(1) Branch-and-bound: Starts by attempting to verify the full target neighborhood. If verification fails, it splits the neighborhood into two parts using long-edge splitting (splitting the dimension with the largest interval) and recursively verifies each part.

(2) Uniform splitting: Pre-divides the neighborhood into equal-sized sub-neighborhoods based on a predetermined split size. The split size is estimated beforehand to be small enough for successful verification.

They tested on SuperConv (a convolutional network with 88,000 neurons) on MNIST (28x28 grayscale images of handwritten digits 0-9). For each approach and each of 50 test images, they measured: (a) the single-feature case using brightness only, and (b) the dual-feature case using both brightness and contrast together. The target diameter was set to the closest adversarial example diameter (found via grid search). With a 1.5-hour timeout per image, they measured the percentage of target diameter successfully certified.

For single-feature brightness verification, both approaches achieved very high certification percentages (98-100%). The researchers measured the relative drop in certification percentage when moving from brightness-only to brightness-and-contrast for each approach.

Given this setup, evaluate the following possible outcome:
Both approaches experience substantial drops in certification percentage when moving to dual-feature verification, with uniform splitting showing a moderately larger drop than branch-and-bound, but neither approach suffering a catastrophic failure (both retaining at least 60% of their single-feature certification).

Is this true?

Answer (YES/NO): NO